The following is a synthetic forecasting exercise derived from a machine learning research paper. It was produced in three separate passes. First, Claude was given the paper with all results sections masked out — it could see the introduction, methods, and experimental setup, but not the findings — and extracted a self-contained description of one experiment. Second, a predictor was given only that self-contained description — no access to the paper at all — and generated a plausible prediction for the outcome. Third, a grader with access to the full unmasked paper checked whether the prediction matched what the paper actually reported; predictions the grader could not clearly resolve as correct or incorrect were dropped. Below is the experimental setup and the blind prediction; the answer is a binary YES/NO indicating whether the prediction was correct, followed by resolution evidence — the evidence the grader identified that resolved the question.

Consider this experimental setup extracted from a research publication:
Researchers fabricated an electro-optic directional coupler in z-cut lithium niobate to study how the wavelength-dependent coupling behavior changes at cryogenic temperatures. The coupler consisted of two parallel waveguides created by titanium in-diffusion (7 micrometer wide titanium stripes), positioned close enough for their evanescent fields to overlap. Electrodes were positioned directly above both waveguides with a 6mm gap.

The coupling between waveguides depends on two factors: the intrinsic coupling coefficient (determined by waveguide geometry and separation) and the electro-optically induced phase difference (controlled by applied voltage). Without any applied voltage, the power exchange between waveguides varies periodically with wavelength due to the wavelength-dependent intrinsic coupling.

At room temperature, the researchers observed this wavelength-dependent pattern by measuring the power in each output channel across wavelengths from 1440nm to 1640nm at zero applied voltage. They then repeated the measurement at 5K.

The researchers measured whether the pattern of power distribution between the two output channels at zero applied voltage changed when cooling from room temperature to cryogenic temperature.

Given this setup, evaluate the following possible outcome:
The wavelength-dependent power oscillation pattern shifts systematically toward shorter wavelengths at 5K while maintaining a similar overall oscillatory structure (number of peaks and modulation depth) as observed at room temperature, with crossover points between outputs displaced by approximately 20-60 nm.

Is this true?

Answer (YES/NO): NO